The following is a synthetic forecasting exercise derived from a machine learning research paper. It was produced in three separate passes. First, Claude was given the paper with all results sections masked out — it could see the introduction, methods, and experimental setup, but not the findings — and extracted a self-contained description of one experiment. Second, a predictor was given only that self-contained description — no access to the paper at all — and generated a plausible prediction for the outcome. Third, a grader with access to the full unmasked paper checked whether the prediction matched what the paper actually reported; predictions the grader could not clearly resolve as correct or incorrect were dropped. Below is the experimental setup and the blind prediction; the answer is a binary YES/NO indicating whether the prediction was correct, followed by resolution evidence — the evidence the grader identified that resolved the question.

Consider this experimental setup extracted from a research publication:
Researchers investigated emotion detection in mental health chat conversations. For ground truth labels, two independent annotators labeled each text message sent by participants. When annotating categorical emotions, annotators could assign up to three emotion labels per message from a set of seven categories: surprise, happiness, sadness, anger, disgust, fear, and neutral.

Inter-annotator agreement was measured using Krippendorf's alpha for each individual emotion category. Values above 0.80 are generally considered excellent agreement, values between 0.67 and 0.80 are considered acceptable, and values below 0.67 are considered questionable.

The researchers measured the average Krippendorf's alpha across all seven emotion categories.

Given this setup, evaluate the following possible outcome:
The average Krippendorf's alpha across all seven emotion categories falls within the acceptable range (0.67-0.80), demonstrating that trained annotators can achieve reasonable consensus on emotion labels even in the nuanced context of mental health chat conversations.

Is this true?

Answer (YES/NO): YES